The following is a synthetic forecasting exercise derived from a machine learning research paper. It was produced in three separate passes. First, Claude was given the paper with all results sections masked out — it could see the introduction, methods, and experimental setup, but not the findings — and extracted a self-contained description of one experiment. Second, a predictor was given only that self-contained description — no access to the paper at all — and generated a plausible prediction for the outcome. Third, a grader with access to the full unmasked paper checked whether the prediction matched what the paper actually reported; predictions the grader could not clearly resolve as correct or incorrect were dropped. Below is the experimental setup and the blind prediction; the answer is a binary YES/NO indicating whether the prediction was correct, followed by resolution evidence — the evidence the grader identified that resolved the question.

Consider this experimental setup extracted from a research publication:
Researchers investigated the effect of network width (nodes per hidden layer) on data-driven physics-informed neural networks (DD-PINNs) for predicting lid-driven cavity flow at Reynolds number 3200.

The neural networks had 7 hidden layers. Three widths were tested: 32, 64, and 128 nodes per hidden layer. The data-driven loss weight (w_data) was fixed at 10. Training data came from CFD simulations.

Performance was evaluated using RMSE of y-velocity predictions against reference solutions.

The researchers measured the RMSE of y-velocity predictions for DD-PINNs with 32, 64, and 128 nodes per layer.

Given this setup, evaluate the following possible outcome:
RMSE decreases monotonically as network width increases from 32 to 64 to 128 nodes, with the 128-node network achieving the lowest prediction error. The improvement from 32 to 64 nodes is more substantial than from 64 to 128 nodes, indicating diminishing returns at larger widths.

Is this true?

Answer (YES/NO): NO